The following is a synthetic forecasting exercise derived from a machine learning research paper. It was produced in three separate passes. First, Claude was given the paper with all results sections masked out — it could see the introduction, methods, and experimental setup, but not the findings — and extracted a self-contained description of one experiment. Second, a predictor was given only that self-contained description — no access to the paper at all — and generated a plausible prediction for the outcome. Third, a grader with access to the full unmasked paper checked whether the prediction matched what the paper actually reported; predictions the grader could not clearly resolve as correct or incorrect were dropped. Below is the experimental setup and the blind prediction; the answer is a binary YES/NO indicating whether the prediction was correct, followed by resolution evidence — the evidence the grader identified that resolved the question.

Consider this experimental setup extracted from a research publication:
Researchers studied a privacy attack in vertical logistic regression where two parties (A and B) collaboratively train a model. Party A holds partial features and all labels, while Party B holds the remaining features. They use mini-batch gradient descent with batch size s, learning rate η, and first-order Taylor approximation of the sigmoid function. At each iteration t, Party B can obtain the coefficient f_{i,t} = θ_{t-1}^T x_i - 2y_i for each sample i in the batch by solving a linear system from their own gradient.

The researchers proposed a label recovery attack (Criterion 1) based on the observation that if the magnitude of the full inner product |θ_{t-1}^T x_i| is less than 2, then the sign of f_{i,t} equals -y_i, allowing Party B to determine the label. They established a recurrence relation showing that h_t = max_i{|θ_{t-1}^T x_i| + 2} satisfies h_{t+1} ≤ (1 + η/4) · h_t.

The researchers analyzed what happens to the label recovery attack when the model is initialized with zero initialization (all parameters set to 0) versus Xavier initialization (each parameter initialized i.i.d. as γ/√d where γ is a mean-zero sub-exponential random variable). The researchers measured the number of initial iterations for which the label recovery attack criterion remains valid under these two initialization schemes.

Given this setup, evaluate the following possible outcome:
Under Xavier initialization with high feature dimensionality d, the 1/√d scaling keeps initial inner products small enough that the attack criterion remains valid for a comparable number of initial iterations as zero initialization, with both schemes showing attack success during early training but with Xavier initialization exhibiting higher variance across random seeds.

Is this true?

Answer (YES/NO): NO